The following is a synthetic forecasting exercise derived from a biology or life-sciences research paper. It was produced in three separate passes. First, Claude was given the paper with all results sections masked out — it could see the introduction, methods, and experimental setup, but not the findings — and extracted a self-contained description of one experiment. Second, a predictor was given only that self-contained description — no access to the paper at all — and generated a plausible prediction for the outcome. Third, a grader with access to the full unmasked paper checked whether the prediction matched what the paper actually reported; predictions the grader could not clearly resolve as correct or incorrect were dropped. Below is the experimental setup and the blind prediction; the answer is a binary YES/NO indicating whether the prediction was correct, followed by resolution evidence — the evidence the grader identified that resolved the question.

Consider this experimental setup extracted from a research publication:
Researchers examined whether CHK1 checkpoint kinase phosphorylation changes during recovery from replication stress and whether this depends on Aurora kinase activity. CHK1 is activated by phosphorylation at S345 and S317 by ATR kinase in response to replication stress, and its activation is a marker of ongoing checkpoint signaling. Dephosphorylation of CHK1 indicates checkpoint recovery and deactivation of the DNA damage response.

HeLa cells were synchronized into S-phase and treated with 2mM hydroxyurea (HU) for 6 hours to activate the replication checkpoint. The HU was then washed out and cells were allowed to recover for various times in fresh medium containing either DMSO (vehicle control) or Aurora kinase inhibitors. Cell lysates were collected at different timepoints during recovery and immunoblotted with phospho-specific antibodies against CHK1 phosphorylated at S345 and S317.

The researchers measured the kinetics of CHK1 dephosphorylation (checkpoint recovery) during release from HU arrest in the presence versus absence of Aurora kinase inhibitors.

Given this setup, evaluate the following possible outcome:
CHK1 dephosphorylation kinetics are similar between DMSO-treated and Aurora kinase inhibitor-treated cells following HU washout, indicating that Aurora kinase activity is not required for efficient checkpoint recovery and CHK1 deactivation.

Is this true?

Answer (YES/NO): NO